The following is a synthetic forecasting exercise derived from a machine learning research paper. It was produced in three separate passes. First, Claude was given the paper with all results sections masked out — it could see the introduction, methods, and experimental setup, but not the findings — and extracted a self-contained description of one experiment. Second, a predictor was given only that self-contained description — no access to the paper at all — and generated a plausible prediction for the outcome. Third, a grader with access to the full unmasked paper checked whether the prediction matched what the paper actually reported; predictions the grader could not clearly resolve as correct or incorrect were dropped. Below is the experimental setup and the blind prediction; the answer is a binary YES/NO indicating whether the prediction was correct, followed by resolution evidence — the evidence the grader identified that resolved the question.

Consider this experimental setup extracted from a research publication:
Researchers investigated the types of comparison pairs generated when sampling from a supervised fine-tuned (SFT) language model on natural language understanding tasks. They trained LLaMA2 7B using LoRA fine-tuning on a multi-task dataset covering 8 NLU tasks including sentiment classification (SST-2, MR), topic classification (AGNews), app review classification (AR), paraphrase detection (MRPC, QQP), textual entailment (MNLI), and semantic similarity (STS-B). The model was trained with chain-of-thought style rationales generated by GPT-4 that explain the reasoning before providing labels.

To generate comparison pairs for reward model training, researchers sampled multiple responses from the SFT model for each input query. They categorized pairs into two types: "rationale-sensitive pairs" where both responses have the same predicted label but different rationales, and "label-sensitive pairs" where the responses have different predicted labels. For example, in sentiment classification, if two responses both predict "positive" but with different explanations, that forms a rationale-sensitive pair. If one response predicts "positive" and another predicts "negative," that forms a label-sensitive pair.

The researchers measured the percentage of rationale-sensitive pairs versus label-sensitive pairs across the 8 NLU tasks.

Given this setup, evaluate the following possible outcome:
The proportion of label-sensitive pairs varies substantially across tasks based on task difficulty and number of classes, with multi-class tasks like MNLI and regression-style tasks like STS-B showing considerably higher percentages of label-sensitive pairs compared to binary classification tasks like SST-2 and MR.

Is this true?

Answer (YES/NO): NO